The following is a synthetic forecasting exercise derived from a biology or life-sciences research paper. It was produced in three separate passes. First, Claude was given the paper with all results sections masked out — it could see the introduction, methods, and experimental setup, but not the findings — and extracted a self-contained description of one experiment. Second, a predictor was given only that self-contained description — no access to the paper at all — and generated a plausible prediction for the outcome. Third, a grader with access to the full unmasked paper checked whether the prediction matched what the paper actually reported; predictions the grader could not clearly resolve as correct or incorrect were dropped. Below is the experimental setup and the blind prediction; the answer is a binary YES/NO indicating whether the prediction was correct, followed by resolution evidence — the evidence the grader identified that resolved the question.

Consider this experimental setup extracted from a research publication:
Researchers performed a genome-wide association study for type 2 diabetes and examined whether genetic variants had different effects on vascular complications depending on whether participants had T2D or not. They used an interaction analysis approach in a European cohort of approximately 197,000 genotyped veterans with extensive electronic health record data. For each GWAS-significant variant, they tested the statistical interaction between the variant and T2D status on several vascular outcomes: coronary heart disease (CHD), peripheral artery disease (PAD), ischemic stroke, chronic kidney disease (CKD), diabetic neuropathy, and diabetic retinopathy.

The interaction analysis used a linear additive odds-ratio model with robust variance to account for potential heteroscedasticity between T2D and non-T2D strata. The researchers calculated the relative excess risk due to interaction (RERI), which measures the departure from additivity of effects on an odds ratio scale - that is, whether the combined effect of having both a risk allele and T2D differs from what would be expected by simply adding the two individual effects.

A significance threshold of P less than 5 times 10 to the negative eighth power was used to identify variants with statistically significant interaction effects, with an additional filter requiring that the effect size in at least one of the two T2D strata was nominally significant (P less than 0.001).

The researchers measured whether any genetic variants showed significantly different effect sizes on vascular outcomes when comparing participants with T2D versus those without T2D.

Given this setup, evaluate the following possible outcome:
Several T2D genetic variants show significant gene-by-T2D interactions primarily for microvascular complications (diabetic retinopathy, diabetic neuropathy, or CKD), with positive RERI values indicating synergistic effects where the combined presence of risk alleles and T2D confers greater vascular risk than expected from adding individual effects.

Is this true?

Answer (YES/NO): NO